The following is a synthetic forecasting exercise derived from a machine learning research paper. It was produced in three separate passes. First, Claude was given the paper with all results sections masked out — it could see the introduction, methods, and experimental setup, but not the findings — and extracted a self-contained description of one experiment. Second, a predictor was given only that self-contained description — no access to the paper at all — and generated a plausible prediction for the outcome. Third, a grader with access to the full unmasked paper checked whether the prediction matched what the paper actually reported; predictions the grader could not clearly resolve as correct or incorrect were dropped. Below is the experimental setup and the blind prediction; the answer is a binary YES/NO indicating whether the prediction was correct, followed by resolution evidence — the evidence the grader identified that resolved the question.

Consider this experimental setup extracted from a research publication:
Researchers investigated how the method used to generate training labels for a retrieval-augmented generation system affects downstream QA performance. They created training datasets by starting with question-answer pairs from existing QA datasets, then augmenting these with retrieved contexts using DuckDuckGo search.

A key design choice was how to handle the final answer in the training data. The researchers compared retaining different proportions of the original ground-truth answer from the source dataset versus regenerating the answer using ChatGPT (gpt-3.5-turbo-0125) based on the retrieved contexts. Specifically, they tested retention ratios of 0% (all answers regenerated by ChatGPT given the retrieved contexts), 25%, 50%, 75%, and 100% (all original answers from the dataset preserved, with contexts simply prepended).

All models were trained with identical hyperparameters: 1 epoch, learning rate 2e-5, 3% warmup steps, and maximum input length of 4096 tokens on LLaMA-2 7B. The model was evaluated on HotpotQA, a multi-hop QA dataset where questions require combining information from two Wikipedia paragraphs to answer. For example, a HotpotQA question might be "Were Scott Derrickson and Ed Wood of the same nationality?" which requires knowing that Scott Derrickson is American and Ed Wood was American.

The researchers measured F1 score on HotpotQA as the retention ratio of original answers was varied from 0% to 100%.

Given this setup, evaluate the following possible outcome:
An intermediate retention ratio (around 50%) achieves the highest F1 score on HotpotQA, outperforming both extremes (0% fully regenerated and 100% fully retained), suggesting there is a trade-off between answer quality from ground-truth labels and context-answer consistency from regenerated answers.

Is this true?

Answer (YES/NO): NO